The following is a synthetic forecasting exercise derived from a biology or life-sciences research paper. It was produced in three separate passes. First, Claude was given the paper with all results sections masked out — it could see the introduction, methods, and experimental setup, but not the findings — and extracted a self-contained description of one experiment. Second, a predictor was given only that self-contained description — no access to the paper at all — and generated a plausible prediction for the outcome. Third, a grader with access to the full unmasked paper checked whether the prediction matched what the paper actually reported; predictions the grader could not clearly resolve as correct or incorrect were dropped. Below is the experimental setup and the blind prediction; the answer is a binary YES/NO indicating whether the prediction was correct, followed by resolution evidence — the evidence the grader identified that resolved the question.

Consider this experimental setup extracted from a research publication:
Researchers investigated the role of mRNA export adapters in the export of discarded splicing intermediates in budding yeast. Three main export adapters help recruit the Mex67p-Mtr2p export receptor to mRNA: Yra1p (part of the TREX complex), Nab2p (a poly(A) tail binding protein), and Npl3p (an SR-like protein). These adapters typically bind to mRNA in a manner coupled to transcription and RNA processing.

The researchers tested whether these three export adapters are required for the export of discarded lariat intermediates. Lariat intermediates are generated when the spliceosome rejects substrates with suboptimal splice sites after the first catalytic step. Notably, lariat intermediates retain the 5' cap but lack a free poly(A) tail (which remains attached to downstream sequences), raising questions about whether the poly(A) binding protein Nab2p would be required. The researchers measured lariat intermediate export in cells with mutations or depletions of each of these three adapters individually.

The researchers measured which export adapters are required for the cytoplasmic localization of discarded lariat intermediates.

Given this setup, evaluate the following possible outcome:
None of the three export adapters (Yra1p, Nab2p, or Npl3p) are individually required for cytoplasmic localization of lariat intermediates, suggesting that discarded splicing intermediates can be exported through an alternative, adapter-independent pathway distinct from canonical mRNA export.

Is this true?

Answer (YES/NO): NO